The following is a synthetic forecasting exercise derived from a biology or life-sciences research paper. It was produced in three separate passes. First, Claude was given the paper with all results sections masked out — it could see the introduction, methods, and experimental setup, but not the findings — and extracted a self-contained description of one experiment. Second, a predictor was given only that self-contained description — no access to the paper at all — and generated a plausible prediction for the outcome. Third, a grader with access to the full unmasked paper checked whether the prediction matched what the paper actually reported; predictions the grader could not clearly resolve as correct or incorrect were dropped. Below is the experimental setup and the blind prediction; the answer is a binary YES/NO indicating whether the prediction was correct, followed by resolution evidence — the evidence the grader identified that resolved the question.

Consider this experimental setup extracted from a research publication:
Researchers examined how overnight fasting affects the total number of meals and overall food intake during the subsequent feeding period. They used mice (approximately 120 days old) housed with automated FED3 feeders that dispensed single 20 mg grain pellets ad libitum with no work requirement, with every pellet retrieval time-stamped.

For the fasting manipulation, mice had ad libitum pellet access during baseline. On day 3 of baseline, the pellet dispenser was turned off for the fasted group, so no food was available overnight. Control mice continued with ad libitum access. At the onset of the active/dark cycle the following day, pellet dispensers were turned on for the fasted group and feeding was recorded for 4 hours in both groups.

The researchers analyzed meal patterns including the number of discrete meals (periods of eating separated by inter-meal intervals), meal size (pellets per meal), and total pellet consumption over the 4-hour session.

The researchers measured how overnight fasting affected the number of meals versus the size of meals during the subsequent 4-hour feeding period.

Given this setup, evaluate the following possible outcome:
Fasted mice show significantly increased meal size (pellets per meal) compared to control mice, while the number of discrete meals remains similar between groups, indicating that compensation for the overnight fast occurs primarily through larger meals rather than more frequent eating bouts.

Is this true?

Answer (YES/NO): NO